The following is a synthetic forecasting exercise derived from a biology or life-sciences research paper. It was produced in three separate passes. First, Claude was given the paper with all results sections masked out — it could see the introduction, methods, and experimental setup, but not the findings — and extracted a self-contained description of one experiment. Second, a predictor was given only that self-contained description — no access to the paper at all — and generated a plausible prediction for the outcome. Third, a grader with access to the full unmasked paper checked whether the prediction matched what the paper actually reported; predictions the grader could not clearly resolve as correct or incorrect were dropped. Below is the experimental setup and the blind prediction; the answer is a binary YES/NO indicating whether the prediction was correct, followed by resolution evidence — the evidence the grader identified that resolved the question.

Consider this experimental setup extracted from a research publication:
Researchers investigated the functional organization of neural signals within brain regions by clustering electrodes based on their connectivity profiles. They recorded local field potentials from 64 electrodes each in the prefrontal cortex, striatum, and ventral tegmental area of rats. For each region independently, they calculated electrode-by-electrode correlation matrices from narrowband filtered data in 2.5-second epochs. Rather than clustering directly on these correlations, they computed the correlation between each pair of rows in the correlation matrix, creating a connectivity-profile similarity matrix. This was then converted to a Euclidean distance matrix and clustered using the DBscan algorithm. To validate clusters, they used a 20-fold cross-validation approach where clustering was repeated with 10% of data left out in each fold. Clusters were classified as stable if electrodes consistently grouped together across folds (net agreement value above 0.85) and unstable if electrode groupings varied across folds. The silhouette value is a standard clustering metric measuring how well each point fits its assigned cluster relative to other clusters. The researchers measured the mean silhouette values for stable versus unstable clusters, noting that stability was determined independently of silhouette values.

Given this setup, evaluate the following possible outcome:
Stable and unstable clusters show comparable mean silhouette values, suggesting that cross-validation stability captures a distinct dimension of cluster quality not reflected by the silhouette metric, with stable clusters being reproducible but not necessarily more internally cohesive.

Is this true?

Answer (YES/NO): NO